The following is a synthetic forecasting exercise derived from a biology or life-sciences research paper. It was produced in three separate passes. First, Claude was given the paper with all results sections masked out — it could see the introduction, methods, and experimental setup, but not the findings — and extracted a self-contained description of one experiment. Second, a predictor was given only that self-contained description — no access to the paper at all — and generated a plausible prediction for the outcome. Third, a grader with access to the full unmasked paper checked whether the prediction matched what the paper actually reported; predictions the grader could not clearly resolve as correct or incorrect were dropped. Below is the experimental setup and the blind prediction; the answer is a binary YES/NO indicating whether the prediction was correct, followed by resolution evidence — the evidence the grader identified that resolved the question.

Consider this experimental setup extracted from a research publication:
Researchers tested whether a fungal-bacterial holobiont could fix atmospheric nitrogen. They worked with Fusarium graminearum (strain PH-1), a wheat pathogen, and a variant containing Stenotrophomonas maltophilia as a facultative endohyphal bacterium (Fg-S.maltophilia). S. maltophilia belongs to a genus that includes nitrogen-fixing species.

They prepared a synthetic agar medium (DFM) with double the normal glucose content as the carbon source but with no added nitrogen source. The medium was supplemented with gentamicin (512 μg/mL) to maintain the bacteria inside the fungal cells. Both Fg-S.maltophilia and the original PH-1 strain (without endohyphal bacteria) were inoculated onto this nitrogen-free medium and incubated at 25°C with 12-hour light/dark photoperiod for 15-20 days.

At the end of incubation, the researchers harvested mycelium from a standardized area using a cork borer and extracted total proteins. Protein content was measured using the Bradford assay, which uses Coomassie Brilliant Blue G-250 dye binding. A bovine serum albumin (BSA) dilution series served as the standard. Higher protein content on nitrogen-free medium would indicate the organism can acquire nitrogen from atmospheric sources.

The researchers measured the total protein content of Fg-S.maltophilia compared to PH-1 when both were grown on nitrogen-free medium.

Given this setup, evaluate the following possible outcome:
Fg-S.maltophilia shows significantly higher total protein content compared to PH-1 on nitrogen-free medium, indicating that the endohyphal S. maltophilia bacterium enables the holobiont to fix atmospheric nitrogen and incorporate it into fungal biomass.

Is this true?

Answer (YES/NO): YES